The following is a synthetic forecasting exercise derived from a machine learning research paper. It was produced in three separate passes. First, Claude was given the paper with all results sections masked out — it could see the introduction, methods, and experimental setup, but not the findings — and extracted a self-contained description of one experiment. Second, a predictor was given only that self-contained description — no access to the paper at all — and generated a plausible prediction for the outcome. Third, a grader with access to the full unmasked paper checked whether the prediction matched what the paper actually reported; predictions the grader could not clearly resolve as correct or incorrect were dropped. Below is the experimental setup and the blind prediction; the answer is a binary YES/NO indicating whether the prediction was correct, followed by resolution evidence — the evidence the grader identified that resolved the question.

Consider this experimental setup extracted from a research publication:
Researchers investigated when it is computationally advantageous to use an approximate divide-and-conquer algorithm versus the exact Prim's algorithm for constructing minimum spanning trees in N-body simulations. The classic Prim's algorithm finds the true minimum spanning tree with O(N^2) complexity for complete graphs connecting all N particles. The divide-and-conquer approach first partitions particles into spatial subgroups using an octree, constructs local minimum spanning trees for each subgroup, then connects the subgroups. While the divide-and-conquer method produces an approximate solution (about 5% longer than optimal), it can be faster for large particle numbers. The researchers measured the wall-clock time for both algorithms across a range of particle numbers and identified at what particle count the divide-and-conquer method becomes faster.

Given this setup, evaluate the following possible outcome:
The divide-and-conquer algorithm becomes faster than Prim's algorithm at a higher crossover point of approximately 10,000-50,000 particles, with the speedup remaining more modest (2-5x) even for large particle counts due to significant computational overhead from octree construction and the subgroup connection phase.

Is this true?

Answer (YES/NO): NO